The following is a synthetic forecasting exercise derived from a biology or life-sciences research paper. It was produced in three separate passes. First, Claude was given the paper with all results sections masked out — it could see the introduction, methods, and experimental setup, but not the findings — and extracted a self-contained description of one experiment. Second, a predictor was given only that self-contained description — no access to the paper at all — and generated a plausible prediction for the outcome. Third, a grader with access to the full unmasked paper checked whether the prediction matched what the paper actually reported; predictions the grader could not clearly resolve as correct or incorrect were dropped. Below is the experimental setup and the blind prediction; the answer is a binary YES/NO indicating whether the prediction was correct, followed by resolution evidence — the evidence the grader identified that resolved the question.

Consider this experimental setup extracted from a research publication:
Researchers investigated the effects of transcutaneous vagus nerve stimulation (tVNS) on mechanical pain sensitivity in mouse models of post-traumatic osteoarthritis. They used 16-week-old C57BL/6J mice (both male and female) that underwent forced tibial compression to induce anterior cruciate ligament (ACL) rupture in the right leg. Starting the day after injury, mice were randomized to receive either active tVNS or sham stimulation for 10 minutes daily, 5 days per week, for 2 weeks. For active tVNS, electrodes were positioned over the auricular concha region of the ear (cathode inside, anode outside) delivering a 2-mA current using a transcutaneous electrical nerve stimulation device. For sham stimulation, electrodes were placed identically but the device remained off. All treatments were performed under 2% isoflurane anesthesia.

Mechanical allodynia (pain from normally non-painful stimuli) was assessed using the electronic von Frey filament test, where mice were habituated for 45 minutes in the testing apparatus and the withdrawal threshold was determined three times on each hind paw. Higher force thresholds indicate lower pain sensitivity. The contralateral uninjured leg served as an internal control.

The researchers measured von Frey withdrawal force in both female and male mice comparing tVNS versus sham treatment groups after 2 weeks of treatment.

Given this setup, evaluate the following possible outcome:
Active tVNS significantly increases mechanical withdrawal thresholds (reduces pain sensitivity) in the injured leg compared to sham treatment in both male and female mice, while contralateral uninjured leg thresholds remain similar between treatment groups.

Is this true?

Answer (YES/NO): NO